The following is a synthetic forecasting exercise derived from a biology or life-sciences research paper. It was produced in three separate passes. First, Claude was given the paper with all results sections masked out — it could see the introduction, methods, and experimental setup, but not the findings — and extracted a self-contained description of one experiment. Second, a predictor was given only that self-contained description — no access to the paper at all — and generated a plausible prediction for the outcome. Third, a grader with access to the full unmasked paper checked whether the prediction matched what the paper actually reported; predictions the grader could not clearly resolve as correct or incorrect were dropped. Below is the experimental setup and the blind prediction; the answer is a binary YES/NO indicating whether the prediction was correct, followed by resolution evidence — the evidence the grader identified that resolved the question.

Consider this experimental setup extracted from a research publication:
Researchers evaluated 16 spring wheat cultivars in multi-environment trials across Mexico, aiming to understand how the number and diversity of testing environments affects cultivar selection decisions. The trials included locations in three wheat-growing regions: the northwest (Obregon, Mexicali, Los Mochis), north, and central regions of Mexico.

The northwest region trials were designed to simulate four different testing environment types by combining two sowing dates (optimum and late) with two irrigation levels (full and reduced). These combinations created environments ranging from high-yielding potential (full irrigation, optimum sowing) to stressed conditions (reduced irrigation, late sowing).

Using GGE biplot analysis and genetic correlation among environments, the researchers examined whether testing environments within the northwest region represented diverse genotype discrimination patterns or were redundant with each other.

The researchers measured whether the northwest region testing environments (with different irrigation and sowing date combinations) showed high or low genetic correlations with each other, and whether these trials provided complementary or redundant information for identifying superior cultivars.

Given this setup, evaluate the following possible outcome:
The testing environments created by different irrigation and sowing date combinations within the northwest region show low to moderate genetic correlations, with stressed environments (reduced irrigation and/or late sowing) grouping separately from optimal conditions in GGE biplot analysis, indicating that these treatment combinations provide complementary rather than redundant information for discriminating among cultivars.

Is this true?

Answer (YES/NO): NO